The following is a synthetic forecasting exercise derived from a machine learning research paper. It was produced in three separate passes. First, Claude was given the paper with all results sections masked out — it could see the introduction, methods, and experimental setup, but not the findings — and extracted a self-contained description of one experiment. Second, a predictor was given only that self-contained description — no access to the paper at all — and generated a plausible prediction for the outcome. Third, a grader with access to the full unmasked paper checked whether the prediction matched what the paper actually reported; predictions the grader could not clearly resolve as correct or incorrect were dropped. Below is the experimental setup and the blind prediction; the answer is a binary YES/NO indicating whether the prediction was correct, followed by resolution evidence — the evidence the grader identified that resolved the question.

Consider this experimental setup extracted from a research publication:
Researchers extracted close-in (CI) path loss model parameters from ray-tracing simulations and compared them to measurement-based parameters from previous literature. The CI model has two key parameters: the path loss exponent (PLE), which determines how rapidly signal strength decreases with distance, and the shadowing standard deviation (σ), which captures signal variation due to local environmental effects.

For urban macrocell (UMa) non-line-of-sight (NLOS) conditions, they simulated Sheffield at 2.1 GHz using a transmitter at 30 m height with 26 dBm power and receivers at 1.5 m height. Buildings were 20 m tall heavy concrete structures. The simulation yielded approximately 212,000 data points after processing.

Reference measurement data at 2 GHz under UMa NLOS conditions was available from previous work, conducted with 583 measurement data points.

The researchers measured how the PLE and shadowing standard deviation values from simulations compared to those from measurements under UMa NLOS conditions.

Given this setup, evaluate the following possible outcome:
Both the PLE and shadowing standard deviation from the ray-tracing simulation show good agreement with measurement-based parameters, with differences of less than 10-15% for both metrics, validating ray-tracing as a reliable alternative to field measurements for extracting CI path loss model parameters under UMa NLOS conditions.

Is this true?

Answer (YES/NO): NO